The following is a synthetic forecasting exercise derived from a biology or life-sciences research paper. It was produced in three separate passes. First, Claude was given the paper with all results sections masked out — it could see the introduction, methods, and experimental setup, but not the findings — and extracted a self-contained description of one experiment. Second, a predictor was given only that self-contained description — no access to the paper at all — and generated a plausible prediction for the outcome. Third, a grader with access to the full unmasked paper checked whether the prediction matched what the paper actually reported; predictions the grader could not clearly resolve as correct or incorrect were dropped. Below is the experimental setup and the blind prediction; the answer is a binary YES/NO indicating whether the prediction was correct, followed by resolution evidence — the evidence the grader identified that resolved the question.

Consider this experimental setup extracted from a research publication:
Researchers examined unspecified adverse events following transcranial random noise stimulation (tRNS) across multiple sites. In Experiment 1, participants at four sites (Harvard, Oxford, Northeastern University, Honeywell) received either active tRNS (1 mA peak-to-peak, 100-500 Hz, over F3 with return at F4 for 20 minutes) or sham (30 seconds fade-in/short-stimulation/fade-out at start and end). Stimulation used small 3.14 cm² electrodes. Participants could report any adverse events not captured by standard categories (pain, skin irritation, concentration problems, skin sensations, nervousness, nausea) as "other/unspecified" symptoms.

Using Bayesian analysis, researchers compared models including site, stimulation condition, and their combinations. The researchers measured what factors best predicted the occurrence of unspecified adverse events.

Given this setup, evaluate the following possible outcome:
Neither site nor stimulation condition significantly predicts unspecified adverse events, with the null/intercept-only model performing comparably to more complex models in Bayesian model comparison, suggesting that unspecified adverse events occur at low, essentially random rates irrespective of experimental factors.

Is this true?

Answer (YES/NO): NO